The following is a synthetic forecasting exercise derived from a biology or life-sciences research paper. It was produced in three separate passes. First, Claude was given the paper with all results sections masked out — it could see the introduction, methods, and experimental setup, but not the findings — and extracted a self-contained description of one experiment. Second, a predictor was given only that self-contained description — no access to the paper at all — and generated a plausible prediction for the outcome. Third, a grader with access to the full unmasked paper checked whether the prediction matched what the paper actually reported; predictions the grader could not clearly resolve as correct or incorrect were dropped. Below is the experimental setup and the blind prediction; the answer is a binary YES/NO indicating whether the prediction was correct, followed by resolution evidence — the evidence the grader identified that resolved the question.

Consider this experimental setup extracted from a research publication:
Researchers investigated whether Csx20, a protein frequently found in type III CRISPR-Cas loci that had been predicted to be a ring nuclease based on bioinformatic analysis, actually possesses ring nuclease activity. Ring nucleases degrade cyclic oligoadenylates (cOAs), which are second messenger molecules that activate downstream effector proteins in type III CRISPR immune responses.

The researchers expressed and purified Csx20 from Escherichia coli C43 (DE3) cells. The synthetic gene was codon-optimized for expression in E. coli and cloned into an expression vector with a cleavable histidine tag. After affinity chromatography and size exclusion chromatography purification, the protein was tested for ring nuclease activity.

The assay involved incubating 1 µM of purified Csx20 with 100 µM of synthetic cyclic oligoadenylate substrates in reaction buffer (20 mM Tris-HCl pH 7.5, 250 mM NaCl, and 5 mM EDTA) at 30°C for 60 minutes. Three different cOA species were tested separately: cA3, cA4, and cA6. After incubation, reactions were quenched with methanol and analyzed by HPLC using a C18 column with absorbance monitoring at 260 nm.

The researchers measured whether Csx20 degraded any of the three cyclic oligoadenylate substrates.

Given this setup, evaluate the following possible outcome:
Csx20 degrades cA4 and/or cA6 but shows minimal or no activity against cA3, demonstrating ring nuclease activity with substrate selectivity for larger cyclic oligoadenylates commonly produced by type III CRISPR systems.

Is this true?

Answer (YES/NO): NO